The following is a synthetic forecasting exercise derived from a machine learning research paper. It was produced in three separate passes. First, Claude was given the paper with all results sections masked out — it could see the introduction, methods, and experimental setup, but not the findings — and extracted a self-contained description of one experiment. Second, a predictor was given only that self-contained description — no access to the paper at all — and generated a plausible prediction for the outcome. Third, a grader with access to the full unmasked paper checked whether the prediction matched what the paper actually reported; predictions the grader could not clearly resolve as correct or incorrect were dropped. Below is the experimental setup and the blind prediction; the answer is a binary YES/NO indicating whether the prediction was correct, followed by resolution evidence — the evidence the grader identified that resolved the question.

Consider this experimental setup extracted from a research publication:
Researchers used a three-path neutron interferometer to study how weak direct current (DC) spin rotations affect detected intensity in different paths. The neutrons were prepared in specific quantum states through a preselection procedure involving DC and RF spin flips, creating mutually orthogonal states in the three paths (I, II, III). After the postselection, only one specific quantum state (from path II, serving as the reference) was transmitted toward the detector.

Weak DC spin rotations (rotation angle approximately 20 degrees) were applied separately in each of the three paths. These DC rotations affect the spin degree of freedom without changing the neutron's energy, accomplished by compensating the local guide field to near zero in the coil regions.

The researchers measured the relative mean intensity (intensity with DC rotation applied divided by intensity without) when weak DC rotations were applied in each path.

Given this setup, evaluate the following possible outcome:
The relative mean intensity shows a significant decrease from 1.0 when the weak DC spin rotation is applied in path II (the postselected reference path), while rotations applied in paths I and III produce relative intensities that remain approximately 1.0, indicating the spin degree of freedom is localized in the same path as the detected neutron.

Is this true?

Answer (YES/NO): NO